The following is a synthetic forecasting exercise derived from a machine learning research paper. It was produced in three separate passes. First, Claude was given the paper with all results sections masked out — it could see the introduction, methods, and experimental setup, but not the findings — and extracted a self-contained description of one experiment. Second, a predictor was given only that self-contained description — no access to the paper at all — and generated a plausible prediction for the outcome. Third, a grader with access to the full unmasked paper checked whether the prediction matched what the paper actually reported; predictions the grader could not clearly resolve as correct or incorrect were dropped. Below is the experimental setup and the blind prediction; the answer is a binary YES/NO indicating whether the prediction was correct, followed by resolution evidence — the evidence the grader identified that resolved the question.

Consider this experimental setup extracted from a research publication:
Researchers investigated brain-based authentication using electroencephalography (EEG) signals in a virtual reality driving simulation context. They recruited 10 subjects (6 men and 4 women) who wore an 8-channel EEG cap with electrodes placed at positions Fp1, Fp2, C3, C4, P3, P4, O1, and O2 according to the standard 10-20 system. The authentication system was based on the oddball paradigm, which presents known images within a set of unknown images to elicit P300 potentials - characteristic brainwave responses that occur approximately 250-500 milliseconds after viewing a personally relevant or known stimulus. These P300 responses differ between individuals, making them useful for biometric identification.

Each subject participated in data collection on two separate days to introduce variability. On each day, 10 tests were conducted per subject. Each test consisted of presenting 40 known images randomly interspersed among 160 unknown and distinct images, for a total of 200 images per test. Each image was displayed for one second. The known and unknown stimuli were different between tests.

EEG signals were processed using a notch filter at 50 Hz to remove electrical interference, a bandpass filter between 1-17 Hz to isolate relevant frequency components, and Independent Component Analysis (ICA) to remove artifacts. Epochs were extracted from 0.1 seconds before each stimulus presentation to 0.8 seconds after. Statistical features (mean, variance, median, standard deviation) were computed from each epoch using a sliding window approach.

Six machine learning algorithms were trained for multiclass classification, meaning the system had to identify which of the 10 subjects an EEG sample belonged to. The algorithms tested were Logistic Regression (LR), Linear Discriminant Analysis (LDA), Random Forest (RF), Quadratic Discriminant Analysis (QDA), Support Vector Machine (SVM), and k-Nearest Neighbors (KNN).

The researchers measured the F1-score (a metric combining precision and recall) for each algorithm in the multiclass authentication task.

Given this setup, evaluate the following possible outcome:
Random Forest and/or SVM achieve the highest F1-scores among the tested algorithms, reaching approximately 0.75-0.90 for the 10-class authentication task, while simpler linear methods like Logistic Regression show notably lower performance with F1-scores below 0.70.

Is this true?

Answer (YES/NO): NO